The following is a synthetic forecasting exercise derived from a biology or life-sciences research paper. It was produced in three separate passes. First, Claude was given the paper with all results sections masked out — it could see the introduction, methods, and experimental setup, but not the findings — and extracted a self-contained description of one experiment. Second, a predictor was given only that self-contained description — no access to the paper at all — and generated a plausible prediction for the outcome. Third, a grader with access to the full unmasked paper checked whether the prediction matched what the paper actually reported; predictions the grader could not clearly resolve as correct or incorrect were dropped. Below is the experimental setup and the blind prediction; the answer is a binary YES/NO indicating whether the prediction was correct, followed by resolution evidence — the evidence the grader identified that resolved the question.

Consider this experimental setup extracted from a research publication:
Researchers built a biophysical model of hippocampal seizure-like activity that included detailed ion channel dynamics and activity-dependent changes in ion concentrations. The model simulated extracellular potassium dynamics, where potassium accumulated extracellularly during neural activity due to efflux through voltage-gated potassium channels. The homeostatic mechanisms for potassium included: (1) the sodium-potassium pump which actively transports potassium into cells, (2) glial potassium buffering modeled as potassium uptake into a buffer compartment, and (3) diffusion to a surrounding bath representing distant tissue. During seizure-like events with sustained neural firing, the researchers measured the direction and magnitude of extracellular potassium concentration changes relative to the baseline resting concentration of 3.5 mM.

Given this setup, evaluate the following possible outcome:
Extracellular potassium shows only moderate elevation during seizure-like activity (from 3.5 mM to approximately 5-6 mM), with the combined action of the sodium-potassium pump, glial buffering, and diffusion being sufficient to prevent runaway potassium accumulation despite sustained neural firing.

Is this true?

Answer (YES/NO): NO